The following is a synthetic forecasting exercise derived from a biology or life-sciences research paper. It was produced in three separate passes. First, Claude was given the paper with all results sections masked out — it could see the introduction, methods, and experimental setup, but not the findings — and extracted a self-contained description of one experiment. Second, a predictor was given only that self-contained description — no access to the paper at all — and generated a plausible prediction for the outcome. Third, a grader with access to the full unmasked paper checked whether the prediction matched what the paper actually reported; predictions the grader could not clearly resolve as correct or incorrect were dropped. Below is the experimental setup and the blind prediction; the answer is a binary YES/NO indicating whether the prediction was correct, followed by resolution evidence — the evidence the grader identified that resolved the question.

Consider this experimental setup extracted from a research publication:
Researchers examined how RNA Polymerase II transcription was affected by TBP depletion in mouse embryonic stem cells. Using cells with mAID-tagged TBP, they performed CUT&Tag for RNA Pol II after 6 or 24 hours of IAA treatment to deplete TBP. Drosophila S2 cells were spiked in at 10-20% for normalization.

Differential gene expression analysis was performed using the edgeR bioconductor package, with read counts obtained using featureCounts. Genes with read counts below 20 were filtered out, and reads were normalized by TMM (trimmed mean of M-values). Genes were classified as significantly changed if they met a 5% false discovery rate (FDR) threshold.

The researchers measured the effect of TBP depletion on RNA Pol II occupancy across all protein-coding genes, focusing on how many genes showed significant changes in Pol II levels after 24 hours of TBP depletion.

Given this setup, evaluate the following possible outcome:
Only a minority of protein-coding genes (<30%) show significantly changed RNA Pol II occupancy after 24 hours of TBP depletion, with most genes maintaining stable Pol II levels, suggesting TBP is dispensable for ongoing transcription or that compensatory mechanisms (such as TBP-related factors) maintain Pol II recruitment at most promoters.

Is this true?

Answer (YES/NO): YES